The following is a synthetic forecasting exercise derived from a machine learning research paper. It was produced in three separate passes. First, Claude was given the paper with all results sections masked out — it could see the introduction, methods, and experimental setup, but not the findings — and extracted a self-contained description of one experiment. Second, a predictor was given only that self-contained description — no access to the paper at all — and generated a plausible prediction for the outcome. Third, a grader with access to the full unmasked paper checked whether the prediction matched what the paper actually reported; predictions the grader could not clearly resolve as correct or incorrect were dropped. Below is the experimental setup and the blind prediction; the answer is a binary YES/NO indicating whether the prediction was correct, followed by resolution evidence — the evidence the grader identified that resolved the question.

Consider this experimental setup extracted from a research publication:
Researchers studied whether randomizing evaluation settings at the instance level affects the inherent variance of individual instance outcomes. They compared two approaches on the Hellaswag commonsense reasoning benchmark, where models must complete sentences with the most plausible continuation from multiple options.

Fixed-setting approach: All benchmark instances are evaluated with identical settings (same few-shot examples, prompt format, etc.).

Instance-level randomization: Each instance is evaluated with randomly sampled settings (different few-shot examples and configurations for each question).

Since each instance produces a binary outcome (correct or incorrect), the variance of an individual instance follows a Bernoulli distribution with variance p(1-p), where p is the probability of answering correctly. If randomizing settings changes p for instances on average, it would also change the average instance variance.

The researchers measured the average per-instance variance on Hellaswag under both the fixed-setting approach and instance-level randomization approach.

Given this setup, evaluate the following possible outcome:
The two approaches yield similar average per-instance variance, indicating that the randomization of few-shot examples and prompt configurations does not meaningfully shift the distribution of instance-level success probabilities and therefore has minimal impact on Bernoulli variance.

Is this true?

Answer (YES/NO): YES